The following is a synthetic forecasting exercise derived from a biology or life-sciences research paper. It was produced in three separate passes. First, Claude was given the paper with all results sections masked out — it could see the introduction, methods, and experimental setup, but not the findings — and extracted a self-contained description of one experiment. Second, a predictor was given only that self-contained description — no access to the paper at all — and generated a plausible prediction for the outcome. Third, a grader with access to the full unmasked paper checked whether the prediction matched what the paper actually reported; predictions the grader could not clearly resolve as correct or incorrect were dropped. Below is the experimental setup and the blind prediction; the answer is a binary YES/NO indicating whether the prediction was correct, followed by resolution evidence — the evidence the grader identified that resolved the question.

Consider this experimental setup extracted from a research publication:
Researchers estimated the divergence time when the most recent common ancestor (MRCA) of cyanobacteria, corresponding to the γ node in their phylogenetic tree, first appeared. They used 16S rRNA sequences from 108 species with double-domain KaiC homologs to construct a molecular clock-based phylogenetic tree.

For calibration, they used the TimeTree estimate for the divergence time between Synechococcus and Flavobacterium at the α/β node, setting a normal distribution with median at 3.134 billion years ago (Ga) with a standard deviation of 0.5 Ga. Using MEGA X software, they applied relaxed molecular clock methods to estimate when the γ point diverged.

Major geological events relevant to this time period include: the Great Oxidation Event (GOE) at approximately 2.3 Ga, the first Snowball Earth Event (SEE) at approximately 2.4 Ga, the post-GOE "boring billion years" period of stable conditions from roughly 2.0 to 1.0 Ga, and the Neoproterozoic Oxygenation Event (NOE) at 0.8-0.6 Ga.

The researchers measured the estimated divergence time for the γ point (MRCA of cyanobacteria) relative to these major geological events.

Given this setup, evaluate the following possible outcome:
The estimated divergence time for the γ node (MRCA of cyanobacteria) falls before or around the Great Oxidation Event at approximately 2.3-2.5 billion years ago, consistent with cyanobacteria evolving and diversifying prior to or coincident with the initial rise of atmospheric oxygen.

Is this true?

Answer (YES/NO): NO